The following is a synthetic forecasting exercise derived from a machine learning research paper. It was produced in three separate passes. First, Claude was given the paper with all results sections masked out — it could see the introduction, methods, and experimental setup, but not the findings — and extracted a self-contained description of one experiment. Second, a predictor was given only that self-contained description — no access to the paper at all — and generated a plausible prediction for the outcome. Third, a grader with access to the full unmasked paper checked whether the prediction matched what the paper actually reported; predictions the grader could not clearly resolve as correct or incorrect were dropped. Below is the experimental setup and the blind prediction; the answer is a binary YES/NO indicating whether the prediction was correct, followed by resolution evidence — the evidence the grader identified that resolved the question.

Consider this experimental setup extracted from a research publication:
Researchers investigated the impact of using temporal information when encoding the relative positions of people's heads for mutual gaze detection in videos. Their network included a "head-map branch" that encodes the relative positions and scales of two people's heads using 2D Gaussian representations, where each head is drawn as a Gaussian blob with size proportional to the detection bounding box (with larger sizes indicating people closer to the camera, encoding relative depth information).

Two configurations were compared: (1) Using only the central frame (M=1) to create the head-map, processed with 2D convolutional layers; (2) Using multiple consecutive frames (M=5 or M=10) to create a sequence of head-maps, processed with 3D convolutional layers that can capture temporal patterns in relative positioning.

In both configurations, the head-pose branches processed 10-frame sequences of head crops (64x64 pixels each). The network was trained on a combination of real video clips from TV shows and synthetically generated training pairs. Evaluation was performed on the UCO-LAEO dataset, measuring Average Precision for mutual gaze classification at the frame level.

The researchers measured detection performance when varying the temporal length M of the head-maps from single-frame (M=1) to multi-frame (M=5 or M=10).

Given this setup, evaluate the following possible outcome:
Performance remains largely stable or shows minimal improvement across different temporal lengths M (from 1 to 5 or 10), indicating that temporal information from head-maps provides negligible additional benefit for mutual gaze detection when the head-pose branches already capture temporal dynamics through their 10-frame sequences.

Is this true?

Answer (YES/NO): NO